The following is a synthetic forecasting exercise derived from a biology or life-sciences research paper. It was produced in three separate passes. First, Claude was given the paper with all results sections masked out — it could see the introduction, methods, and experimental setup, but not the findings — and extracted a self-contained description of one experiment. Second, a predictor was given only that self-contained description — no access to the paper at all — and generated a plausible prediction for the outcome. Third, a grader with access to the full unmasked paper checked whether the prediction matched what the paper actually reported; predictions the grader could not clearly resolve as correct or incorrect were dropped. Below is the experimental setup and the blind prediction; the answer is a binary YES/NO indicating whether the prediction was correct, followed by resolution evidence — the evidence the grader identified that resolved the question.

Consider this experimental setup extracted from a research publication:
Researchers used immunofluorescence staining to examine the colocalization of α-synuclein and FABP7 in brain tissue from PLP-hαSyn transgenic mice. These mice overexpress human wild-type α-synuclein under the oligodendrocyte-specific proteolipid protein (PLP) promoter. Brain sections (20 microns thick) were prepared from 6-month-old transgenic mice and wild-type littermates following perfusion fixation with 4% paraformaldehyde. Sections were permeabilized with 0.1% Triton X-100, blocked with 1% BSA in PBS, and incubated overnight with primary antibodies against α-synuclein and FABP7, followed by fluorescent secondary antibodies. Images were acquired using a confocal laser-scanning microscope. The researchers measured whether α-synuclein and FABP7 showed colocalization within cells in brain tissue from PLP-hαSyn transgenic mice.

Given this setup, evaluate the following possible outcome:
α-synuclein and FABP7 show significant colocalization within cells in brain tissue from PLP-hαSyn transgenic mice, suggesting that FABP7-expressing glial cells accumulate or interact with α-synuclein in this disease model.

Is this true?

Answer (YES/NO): YES